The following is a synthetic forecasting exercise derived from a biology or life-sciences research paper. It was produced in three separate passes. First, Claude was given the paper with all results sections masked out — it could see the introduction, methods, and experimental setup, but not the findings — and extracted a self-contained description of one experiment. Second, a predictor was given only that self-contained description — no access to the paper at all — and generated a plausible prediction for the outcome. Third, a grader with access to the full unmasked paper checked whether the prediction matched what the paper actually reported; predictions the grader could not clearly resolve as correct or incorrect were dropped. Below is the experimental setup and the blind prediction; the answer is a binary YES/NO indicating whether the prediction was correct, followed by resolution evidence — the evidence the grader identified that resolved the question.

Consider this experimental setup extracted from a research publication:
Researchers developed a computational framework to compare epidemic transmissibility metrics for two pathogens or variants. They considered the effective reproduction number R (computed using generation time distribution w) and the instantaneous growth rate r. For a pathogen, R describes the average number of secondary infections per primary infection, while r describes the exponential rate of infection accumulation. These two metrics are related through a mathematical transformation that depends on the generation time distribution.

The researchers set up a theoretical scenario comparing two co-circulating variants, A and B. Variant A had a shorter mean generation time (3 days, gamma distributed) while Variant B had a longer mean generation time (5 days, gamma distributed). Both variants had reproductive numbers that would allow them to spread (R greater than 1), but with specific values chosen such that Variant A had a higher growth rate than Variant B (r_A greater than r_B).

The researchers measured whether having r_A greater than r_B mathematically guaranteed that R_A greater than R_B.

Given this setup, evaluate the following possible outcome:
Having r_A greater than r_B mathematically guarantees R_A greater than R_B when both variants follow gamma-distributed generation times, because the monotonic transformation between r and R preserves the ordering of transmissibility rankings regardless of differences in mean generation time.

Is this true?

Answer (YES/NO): NO